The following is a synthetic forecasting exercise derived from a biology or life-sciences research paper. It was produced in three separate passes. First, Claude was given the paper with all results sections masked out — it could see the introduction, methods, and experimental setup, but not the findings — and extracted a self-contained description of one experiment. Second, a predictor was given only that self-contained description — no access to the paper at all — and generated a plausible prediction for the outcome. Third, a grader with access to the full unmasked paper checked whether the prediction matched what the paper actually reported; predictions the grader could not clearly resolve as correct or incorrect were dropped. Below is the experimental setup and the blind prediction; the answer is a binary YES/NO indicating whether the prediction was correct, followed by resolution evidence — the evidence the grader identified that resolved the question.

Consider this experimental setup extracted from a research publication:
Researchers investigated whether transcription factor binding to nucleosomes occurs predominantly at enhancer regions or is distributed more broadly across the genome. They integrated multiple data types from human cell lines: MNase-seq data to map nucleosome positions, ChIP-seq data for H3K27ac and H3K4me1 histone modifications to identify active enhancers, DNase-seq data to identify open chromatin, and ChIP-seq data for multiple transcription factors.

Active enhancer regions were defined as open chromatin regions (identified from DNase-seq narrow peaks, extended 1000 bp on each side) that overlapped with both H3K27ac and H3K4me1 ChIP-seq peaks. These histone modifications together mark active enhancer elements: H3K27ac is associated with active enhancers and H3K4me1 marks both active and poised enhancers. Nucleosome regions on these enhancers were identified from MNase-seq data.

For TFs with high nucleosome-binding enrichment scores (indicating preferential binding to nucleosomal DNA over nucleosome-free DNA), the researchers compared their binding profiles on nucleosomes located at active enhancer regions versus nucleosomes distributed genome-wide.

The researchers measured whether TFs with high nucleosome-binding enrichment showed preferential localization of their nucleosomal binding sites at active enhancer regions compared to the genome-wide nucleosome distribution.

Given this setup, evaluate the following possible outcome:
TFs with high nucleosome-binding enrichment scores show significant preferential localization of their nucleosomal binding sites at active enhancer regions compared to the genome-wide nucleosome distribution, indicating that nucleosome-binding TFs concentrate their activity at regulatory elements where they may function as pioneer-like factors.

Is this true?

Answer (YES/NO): NO